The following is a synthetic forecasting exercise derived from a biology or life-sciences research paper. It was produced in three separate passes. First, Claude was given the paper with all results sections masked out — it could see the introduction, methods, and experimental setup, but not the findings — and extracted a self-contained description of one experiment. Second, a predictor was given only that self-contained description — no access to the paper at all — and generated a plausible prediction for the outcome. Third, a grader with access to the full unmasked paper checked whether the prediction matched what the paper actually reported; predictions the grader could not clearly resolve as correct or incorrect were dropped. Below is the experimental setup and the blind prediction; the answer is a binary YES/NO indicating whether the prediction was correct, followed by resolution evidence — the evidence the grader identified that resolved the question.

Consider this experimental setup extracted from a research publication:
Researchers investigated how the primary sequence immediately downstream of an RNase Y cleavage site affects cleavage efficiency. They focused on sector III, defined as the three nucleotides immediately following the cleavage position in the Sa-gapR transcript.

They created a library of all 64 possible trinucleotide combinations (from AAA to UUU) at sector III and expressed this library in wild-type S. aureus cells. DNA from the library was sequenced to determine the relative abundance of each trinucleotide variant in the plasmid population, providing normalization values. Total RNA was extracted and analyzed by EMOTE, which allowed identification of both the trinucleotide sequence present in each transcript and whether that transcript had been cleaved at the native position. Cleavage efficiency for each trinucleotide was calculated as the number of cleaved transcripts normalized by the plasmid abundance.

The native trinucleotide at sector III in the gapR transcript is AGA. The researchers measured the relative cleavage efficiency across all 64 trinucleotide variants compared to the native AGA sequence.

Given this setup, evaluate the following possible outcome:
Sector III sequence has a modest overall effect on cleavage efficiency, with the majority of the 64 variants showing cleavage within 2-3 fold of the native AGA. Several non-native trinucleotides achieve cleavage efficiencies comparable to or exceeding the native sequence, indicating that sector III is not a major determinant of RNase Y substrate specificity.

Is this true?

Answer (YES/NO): NO